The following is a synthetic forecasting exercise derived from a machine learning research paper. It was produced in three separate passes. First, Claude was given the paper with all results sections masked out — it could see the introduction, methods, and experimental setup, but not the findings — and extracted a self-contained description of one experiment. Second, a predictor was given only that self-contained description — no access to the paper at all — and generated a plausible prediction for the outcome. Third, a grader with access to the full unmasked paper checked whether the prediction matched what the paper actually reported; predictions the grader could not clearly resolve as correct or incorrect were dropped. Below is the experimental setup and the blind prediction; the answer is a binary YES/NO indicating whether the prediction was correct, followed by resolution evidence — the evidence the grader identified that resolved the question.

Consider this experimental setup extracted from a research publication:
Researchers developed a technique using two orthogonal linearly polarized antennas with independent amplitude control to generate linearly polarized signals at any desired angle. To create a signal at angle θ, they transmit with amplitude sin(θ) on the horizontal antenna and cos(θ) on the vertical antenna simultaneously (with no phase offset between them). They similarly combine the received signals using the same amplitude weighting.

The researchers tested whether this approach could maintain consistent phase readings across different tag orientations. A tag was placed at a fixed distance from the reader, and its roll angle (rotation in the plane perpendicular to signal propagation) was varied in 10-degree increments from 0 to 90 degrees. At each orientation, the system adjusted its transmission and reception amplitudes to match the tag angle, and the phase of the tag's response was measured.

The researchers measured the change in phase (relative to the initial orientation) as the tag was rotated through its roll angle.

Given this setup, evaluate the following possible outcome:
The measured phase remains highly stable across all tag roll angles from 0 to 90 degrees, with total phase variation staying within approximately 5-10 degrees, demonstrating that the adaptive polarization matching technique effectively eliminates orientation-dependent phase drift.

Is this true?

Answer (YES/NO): NO